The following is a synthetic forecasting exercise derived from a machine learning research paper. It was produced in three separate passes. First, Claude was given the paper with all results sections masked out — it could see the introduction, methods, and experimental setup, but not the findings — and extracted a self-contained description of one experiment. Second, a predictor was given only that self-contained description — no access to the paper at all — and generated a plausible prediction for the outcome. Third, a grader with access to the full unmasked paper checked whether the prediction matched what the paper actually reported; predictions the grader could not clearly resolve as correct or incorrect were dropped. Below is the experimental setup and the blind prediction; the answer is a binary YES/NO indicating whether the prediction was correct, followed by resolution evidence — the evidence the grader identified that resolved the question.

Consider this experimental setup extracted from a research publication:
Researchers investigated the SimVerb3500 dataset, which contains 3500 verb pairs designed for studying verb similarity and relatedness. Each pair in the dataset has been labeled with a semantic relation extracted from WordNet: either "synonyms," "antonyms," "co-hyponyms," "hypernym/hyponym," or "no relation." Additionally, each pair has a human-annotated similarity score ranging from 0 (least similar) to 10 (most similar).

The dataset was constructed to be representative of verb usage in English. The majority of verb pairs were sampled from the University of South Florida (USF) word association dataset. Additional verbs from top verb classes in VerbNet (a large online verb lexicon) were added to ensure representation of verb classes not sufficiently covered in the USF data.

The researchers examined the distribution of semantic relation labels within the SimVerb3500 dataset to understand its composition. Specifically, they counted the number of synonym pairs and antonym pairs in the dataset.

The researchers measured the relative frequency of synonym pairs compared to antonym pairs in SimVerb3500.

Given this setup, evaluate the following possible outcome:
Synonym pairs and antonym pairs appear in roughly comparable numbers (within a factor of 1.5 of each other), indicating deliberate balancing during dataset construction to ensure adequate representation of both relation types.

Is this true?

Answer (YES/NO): NO